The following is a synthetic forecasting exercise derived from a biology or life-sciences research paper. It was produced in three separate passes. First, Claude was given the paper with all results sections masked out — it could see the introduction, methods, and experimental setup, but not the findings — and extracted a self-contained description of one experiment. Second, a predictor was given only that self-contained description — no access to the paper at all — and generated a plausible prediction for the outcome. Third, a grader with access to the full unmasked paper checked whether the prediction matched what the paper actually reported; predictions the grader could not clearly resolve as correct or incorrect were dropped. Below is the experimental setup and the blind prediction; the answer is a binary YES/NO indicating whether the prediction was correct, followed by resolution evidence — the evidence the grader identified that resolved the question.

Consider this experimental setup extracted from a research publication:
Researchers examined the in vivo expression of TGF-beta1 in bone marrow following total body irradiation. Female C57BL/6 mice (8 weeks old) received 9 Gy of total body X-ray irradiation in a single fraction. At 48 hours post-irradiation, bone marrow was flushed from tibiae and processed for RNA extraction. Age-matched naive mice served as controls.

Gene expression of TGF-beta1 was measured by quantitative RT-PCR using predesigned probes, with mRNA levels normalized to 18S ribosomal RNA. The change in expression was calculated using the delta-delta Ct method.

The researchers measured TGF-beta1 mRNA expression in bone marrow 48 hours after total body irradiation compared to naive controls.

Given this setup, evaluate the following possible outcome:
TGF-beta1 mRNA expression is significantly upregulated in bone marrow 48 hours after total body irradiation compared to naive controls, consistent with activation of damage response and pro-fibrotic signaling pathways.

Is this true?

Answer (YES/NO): YES